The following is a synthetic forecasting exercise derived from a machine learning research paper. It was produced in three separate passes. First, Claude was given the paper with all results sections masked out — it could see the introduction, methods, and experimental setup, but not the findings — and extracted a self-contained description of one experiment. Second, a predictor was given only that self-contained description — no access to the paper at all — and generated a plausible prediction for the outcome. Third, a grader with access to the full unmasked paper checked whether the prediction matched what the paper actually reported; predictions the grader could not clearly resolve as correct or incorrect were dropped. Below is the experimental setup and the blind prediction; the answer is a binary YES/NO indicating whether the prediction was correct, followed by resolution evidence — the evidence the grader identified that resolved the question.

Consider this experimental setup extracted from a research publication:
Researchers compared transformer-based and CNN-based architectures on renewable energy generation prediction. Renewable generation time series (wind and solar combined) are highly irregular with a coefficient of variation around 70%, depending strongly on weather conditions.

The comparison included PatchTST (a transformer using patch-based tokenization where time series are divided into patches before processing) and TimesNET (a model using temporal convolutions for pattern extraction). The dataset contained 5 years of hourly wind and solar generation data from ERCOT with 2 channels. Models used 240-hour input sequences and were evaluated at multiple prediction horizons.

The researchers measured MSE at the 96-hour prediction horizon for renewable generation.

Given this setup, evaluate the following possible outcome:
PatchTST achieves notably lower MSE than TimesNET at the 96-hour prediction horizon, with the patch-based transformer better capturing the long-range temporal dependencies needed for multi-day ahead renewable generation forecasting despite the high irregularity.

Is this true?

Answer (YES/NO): YES